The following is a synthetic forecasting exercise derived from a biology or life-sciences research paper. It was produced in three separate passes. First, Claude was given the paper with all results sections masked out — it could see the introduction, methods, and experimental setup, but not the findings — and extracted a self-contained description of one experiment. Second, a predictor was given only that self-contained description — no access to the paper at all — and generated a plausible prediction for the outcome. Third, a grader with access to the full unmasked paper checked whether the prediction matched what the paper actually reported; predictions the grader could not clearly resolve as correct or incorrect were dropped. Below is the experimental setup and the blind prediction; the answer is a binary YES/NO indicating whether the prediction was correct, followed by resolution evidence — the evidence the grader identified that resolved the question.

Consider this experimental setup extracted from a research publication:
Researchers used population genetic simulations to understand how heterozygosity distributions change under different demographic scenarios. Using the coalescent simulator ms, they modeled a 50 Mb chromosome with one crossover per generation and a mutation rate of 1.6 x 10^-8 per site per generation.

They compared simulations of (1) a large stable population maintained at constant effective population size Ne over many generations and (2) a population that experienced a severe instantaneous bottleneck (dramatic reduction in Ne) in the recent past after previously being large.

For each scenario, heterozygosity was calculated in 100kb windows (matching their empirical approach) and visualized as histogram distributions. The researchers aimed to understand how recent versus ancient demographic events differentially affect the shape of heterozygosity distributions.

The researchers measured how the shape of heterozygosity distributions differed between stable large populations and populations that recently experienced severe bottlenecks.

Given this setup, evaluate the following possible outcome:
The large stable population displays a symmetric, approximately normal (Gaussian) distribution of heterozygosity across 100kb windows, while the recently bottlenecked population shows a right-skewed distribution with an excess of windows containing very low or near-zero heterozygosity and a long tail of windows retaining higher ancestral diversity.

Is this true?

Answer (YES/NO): YES